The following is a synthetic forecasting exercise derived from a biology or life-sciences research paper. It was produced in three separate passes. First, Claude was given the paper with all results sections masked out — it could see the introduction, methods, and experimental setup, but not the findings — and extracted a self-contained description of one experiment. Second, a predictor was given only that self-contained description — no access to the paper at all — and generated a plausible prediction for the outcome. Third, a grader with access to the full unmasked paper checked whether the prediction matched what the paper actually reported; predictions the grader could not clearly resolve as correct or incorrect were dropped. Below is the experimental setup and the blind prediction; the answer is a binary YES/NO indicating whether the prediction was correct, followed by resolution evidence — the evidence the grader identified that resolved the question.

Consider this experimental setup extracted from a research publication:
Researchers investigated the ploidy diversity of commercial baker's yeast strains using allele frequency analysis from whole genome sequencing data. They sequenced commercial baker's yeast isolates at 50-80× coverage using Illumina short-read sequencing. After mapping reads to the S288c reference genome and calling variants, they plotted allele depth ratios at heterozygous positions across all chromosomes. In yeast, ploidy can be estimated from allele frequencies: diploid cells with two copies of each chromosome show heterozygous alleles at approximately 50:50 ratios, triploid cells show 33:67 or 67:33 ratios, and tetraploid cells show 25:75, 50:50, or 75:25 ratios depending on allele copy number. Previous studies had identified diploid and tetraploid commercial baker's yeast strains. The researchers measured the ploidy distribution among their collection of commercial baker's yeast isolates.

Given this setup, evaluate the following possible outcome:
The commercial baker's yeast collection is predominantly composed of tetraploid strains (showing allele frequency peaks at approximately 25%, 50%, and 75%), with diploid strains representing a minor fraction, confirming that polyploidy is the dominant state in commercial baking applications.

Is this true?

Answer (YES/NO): NO